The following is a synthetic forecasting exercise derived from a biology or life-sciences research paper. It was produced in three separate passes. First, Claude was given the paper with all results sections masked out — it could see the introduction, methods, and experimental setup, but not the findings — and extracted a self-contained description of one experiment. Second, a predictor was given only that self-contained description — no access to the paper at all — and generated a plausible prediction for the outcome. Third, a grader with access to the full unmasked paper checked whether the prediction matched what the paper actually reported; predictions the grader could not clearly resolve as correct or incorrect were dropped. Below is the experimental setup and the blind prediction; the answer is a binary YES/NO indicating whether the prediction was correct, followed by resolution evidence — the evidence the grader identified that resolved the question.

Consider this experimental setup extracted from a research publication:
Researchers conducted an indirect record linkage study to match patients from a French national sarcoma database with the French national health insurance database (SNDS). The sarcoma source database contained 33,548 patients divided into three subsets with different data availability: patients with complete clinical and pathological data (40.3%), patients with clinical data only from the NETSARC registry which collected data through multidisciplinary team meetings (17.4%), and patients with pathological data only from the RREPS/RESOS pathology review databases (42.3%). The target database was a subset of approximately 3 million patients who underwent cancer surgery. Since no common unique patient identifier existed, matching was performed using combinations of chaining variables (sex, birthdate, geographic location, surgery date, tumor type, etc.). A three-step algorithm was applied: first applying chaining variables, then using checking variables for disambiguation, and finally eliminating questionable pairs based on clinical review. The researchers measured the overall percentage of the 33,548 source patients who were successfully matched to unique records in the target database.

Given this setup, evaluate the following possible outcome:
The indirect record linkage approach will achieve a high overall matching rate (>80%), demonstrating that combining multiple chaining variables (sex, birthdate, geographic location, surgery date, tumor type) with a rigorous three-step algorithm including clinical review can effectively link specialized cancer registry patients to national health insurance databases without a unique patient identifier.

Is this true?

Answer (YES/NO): NO